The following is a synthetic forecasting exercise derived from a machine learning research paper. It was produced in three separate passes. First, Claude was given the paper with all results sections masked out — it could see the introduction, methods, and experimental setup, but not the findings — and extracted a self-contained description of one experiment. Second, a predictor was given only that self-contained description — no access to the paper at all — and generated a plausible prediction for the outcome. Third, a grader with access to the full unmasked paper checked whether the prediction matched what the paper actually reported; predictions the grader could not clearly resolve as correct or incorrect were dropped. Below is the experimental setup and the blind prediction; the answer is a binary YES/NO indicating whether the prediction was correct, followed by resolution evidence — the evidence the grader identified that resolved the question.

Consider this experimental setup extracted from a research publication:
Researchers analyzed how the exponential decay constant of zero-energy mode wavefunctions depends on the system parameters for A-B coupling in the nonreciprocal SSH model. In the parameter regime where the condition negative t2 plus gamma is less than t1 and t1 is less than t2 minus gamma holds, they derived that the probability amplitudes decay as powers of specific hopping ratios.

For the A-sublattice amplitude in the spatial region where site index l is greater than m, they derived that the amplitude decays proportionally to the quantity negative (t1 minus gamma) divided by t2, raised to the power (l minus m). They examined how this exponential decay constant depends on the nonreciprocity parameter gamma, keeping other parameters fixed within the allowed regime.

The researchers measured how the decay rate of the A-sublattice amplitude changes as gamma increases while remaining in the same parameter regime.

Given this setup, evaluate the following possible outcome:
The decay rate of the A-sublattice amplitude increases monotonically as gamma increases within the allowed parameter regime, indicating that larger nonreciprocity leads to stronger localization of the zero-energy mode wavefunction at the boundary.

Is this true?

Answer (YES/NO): NO